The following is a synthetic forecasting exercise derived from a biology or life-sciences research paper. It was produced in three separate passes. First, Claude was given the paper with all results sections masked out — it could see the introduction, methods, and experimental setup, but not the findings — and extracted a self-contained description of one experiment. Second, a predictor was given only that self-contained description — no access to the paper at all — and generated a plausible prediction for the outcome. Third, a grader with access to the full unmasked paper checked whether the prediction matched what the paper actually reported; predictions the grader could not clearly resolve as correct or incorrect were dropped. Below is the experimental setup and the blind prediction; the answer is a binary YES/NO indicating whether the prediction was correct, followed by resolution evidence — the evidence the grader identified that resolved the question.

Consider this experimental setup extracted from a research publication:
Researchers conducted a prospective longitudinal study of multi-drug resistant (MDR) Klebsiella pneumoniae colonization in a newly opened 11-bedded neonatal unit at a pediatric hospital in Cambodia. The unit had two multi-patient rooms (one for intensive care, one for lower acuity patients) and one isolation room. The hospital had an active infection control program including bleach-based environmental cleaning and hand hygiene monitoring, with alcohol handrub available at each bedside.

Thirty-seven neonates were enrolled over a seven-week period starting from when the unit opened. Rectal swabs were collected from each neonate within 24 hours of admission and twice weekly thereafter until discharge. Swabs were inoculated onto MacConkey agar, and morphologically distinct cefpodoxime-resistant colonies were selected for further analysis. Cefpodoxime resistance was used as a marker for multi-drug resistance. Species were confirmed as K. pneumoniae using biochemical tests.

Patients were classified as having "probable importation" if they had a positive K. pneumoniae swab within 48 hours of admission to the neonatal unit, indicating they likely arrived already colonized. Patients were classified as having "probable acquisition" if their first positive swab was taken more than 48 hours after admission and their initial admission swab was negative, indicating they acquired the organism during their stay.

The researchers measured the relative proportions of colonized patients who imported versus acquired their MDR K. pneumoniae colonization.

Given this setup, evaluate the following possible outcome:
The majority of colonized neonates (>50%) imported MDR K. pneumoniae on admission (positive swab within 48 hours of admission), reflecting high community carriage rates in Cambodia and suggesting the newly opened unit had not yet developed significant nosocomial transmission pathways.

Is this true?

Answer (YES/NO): NO